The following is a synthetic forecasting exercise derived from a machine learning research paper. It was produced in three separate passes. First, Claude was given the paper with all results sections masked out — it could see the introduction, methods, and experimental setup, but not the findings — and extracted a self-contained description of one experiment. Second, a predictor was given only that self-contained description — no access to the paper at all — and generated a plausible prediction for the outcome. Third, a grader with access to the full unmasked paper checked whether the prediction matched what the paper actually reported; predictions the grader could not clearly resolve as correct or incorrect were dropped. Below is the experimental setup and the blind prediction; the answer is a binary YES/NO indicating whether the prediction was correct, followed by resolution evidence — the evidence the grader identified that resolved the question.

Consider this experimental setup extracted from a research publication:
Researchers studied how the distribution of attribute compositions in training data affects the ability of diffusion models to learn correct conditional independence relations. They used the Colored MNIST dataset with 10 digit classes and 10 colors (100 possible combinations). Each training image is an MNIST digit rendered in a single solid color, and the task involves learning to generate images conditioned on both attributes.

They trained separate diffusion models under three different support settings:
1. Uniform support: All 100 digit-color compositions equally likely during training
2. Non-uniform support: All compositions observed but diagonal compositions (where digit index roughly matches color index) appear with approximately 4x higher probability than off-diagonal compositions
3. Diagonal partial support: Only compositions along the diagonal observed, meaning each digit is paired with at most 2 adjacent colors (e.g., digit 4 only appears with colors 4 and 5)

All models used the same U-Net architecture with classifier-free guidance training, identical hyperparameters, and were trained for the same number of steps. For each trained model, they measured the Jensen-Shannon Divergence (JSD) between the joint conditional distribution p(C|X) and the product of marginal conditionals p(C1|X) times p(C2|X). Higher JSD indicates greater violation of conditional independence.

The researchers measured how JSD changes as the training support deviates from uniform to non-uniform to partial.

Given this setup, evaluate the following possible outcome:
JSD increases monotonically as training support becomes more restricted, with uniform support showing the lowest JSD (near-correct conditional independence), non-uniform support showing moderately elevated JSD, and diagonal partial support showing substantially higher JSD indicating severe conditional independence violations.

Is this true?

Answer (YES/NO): YES